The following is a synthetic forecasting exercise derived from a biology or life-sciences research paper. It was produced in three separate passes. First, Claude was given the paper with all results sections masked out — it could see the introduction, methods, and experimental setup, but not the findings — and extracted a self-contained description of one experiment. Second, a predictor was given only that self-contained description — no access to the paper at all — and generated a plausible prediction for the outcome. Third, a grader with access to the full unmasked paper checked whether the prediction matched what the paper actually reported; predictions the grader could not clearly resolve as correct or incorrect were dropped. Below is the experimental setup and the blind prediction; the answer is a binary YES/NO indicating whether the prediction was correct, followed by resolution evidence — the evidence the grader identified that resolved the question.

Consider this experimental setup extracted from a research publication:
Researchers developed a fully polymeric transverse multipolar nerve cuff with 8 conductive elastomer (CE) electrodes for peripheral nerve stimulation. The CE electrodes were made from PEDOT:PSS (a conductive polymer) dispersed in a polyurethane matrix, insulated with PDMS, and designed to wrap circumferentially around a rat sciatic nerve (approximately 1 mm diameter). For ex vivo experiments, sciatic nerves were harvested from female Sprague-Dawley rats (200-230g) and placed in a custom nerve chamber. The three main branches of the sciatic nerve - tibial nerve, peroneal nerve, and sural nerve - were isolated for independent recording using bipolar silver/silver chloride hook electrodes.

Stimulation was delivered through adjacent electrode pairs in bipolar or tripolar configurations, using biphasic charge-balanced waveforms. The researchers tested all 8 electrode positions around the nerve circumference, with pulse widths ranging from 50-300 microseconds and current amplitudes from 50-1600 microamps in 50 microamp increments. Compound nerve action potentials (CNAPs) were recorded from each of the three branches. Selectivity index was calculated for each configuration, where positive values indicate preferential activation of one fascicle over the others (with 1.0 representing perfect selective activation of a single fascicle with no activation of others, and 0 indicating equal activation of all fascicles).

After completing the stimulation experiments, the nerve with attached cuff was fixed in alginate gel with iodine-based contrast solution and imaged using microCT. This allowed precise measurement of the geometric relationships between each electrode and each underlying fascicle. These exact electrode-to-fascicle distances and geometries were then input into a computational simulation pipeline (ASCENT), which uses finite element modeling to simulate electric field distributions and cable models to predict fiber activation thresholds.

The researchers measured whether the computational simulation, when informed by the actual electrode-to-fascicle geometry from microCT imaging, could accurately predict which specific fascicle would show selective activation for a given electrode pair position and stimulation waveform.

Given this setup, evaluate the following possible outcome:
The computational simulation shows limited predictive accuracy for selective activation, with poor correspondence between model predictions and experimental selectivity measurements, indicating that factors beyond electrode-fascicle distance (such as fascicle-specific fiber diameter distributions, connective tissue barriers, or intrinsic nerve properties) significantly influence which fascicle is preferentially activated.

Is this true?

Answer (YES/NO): NO